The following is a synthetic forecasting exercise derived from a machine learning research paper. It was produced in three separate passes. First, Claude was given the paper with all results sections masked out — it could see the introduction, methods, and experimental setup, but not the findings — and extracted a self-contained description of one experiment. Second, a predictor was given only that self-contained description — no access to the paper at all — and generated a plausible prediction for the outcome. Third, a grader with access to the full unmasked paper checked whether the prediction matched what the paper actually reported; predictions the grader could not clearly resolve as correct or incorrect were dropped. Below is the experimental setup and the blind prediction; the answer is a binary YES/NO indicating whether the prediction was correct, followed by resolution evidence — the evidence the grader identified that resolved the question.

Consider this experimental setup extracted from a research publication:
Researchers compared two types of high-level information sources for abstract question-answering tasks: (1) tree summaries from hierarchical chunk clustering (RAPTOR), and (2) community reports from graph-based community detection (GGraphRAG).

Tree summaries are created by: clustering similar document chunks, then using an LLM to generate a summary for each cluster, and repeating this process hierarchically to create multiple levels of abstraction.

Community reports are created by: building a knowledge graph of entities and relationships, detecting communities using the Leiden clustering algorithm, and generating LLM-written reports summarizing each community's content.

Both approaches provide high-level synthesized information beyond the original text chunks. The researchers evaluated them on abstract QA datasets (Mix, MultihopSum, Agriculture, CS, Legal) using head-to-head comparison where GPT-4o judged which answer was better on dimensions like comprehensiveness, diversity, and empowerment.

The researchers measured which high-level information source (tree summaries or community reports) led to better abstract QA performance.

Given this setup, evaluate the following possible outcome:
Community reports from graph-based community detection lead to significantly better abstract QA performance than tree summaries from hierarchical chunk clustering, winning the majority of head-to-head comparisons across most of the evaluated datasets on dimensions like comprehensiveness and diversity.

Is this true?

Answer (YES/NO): NO